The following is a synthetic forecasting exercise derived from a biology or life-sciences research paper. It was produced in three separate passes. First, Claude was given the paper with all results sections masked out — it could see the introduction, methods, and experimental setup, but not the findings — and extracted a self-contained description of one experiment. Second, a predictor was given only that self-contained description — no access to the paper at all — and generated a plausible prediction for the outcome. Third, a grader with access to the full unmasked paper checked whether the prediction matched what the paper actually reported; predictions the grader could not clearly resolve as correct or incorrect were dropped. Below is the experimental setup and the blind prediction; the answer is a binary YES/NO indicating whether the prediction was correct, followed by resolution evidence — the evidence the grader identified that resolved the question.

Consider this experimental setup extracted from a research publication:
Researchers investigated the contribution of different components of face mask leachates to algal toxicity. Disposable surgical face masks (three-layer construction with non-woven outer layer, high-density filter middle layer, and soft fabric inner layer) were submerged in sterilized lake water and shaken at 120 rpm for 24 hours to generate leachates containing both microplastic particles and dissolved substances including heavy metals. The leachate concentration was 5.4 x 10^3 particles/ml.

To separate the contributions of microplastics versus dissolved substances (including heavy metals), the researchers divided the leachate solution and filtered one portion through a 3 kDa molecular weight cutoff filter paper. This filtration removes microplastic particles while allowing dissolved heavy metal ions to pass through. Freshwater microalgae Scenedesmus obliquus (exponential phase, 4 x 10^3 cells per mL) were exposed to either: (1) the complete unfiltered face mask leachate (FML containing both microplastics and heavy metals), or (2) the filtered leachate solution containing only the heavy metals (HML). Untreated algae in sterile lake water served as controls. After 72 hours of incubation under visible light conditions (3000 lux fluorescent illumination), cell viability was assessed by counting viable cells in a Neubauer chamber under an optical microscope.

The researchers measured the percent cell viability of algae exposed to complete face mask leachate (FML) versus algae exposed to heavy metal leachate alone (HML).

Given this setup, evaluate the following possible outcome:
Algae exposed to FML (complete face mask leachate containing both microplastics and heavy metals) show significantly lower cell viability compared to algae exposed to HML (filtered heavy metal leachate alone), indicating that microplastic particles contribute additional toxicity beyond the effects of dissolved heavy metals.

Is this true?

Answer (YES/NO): YES